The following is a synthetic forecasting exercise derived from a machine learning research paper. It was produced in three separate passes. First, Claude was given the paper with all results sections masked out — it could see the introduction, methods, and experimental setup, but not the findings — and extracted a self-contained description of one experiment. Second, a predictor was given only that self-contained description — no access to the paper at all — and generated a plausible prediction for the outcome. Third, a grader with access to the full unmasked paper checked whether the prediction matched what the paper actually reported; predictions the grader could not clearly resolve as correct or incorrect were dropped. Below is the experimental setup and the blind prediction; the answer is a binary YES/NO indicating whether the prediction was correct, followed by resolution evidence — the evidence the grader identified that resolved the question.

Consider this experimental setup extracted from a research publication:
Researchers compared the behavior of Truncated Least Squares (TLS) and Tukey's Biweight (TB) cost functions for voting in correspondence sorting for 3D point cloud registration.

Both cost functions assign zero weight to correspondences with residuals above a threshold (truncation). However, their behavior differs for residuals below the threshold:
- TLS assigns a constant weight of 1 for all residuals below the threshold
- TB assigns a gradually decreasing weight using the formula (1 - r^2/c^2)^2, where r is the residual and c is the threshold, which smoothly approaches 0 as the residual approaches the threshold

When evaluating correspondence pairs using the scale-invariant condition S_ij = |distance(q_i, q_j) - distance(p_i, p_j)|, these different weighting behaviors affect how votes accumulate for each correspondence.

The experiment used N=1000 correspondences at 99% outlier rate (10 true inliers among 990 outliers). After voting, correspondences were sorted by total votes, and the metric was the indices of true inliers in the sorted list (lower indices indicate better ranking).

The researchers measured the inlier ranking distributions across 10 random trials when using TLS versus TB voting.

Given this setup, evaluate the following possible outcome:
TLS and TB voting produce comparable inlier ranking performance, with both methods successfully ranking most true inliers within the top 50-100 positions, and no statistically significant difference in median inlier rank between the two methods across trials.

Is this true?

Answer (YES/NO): NO